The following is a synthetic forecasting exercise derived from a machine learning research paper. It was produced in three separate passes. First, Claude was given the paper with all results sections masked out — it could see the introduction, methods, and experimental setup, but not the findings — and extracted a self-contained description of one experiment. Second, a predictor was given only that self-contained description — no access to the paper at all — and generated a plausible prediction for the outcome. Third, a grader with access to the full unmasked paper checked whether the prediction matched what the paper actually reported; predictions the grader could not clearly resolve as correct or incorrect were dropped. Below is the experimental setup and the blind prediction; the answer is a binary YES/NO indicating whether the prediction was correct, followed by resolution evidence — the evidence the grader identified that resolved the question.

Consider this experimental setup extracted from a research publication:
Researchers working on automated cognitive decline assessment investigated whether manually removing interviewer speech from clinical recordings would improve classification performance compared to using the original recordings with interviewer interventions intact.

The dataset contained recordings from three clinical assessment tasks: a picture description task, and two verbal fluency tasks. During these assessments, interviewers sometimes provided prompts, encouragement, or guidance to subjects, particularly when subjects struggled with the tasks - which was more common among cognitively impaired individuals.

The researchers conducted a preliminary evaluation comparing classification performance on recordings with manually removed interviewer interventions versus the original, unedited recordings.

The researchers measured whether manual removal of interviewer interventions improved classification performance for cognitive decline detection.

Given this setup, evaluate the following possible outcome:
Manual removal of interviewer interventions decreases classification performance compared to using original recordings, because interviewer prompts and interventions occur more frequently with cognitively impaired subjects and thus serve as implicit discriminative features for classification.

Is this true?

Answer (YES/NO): NO